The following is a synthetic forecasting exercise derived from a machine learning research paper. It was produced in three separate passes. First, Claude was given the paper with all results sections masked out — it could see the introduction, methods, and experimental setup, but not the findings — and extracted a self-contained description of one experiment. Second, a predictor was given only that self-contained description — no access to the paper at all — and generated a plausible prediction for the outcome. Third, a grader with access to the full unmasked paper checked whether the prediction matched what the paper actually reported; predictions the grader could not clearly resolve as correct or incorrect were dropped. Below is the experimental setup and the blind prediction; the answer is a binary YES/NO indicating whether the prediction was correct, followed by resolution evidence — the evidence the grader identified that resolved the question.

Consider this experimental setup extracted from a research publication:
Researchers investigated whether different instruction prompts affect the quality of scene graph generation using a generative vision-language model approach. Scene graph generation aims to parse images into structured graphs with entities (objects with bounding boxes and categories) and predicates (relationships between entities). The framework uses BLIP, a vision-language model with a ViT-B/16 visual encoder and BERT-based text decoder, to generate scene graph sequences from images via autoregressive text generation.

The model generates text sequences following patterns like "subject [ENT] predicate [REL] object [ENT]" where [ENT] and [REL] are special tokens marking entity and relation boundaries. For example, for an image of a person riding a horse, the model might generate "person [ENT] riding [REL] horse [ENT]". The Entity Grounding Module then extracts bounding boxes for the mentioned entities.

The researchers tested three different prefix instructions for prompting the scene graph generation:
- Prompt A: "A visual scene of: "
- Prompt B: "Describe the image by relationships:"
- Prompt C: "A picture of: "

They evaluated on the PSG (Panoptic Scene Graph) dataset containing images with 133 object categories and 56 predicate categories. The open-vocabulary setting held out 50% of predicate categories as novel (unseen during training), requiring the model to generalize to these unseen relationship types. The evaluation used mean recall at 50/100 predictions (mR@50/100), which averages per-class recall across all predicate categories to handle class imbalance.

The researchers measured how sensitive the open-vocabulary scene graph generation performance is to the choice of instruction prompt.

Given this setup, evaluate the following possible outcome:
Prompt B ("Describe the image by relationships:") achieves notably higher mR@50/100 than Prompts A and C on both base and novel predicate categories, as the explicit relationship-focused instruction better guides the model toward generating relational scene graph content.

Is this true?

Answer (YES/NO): NO